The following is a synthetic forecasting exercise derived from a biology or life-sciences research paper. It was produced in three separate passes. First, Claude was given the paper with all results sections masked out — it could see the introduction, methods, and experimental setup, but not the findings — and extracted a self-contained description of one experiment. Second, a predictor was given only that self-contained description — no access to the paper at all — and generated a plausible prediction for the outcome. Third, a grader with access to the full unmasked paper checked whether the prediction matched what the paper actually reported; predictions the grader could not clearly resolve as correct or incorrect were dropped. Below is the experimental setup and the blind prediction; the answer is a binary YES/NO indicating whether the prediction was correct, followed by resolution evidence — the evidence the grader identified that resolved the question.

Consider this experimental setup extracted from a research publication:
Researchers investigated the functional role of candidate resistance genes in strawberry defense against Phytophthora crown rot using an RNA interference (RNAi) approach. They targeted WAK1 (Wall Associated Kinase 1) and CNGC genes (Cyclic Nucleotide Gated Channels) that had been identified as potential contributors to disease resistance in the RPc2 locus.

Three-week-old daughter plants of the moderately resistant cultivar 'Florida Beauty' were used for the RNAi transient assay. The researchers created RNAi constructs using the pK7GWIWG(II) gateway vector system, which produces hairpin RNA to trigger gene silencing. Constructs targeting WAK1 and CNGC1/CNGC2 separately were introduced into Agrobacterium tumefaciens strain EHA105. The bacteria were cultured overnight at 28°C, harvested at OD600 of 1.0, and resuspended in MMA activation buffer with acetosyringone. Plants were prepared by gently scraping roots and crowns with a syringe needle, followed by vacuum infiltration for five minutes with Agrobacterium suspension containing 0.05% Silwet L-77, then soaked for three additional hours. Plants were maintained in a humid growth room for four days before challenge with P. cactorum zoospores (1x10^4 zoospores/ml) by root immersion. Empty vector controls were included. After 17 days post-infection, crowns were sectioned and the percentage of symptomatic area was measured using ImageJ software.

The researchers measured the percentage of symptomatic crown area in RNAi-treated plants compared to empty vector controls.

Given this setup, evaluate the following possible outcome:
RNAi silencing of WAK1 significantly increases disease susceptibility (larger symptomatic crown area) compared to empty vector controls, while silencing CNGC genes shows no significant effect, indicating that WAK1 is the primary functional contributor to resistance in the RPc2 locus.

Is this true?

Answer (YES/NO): NO